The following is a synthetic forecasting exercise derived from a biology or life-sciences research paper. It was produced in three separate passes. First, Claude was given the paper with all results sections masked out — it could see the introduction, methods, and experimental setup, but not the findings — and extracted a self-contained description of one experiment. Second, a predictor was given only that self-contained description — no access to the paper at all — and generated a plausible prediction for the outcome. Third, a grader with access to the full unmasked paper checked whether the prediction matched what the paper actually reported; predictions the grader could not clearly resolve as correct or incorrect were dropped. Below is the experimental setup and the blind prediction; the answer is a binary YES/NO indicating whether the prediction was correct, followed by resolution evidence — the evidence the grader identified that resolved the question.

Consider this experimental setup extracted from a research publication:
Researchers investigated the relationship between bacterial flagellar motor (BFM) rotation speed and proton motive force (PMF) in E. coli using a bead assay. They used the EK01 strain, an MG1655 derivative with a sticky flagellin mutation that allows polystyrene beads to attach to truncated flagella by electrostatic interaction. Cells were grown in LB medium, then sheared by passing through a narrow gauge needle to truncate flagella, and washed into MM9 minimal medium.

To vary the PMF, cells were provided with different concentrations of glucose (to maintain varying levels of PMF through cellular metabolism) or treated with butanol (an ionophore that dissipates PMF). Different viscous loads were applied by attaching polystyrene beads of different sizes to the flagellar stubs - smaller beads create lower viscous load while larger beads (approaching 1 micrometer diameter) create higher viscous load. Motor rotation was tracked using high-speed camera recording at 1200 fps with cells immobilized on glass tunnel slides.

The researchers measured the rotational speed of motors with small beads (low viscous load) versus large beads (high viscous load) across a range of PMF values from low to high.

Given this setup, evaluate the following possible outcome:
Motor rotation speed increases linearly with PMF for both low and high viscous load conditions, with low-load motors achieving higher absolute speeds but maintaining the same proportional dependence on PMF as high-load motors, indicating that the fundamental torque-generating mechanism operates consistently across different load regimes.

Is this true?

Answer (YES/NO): NO